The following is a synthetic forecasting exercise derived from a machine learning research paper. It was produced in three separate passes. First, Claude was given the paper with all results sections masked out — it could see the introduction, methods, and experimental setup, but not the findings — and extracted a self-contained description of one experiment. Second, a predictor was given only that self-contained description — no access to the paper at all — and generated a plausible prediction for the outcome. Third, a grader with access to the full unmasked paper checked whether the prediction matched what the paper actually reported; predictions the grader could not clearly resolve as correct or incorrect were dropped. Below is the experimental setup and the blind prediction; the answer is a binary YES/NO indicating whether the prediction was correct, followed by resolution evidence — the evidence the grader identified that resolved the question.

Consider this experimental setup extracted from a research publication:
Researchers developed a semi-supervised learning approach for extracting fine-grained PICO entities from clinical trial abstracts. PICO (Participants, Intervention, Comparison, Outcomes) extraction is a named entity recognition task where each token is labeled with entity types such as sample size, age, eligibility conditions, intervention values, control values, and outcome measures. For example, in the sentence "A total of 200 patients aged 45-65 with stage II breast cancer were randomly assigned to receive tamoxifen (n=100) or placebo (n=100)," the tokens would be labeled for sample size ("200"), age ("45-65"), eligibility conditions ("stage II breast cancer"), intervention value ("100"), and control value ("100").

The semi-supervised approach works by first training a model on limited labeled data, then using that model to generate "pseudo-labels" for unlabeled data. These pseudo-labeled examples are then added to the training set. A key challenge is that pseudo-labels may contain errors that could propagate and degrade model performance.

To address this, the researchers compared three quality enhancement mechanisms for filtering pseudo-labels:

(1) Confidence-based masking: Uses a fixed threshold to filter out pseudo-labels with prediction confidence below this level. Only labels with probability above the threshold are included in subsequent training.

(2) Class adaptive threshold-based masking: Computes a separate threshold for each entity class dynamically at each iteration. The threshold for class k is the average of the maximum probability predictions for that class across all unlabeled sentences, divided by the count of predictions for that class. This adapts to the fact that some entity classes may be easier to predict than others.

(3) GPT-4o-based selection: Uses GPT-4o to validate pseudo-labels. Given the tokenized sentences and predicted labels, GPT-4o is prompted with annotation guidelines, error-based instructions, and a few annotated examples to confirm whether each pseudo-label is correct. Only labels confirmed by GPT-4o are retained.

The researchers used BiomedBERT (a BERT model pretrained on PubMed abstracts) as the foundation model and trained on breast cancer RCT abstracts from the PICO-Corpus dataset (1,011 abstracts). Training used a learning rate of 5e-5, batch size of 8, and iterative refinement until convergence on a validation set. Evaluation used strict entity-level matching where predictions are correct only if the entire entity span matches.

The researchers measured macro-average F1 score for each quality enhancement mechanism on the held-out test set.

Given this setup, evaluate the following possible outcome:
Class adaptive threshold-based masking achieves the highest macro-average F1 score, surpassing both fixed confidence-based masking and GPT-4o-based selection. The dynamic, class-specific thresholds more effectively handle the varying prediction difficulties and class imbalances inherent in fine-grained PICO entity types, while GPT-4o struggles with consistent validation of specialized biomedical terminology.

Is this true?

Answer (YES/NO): NO